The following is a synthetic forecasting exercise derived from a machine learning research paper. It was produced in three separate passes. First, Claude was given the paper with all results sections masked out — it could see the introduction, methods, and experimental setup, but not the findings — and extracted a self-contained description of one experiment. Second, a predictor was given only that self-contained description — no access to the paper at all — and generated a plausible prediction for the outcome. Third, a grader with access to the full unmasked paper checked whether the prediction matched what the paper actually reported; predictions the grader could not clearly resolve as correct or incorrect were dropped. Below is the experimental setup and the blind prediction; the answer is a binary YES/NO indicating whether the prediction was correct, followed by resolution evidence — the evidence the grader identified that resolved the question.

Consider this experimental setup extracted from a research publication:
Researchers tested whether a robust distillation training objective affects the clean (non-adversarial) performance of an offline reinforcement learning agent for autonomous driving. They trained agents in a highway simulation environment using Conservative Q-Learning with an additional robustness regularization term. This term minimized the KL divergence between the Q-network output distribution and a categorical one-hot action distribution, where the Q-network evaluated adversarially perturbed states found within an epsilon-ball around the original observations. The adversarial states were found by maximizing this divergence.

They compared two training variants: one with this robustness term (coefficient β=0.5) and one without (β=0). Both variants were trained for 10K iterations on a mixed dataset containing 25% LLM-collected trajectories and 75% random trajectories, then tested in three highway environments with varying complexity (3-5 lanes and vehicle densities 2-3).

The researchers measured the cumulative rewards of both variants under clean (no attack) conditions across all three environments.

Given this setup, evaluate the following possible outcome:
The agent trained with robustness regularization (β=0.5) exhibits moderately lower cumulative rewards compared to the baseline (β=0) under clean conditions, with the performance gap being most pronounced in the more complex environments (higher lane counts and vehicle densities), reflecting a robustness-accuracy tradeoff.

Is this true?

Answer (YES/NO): NO